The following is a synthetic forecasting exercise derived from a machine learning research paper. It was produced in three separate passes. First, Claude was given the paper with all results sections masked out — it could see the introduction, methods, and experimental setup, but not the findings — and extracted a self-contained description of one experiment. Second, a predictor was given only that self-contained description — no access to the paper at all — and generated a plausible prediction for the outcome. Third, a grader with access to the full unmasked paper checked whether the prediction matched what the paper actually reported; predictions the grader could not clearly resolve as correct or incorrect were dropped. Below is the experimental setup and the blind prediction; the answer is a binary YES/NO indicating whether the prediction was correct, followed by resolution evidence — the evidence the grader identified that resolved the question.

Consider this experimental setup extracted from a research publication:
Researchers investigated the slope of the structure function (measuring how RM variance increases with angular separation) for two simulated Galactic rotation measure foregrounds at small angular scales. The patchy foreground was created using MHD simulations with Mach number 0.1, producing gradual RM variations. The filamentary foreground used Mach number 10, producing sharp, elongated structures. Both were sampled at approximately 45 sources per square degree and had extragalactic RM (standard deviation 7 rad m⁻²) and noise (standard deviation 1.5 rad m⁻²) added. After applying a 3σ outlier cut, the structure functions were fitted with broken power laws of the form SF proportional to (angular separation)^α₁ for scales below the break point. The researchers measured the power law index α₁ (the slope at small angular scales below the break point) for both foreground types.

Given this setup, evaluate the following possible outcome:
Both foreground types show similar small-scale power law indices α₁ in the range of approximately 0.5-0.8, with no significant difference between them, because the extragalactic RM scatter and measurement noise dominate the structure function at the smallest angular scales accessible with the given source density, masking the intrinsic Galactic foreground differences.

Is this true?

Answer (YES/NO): NO